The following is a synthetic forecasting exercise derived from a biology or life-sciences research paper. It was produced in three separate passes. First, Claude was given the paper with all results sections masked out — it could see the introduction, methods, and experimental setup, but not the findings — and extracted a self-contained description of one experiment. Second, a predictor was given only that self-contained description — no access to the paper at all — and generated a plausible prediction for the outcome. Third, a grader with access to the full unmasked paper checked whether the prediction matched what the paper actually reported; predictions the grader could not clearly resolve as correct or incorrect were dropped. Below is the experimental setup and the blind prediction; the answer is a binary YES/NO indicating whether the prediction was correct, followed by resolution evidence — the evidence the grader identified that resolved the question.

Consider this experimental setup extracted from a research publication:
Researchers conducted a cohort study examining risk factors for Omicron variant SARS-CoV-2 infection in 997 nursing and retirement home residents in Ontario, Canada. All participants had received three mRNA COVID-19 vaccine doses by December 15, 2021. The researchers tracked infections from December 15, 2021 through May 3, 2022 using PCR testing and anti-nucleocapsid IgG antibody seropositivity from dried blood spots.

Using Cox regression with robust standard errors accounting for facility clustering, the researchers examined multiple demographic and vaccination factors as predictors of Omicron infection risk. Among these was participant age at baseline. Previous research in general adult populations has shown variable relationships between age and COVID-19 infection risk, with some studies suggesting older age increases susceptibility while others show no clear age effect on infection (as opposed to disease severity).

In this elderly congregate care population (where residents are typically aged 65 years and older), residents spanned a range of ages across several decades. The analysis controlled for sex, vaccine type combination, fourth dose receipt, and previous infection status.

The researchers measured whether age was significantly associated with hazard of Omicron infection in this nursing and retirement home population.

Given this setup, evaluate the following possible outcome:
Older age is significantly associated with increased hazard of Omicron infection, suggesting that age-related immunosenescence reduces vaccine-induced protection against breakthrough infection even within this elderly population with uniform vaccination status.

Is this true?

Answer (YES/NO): NO